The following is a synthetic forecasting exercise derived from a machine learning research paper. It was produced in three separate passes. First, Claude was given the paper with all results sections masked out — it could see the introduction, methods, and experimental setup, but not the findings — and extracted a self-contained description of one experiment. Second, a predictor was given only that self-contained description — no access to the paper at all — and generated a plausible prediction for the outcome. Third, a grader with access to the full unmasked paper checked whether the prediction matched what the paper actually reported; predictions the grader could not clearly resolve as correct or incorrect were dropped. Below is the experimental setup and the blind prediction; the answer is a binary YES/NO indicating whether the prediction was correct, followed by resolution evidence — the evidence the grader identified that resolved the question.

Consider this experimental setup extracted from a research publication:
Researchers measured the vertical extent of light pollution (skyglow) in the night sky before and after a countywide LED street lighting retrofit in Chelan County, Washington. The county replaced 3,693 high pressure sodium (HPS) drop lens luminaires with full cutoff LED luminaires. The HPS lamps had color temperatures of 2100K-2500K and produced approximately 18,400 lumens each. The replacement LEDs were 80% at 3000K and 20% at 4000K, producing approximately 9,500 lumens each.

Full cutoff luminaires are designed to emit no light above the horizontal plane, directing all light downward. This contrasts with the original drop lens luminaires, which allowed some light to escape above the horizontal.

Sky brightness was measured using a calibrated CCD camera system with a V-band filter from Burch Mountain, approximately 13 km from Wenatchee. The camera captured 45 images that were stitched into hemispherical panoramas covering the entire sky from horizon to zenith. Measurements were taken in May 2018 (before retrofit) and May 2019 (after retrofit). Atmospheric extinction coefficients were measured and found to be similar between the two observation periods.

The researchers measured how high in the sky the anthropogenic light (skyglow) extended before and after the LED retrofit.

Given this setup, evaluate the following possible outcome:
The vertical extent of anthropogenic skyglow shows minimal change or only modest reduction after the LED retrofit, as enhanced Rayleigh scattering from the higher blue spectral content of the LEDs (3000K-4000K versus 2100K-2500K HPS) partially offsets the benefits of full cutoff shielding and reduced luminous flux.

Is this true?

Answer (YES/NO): NO